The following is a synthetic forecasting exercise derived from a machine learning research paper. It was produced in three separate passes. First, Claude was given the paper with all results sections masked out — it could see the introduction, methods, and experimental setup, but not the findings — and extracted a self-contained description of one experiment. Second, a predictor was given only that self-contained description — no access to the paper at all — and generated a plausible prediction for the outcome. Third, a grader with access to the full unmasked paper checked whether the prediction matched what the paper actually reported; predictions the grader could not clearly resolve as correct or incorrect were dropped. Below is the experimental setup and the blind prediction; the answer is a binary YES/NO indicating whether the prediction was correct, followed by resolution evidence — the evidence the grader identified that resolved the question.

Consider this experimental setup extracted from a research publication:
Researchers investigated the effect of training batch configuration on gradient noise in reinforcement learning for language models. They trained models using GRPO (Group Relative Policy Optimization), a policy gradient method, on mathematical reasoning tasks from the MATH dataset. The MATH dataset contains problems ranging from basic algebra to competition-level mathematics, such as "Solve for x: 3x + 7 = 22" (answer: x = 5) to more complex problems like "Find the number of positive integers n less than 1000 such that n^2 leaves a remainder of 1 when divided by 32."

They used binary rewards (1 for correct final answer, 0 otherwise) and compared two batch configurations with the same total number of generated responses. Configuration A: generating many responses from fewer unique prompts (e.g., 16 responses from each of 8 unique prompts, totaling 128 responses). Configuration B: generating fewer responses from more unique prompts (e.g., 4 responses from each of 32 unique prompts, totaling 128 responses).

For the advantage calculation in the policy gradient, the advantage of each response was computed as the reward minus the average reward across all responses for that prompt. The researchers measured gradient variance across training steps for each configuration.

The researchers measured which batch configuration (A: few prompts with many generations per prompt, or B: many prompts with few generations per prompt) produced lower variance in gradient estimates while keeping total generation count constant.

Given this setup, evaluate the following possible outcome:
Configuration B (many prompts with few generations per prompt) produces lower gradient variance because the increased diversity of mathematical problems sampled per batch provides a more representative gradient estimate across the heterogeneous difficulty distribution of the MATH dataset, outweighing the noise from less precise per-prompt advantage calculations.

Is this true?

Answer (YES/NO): YES